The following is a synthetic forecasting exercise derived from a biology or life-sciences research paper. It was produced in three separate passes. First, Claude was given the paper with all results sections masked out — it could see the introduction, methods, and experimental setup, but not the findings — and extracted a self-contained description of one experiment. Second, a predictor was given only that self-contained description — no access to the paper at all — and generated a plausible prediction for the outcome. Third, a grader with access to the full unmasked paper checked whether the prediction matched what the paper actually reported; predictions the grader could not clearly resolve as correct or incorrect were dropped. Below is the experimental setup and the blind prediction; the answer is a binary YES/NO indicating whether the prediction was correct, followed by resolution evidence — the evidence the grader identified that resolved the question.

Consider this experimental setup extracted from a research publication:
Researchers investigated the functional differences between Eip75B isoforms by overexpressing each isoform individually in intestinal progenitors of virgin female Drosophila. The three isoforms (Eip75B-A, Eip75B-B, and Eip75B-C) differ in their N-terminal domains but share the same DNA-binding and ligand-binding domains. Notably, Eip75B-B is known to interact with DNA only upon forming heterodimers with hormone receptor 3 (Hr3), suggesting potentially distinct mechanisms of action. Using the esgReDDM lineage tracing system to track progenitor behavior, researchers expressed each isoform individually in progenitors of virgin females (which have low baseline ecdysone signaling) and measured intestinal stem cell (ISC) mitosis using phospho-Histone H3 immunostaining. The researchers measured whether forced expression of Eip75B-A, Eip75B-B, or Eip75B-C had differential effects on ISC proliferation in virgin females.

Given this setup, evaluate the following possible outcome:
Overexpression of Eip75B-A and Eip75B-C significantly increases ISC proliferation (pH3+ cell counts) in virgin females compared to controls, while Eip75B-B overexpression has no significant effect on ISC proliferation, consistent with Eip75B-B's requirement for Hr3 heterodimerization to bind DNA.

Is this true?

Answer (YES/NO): NO